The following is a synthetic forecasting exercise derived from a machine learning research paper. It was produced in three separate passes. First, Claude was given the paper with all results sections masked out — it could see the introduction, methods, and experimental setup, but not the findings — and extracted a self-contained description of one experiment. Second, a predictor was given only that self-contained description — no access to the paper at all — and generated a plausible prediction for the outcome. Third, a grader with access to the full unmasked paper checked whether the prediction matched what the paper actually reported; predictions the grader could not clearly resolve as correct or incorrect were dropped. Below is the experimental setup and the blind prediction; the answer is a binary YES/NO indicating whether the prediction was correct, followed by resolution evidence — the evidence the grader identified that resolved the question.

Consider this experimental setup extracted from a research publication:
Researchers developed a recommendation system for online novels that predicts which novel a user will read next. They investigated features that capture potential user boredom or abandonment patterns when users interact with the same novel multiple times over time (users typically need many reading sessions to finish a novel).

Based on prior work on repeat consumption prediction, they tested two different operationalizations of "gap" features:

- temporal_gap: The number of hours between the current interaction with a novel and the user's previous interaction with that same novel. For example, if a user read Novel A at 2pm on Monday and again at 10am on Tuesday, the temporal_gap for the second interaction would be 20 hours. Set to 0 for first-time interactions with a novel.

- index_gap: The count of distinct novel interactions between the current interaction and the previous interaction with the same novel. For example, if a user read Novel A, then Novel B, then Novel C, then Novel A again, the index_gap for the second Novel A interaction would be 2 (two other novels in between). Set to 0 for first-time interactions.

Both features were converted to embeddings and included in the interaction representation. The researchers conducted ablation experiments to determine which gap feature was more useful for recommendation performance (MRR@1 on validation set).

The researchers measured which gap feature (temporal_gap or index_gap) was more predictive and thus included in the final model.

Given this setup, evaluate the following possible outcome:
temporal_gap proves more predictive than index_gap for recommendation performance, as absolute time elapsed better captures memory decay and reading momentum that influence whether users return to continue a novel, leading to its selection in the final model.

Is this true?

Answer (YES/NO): YES